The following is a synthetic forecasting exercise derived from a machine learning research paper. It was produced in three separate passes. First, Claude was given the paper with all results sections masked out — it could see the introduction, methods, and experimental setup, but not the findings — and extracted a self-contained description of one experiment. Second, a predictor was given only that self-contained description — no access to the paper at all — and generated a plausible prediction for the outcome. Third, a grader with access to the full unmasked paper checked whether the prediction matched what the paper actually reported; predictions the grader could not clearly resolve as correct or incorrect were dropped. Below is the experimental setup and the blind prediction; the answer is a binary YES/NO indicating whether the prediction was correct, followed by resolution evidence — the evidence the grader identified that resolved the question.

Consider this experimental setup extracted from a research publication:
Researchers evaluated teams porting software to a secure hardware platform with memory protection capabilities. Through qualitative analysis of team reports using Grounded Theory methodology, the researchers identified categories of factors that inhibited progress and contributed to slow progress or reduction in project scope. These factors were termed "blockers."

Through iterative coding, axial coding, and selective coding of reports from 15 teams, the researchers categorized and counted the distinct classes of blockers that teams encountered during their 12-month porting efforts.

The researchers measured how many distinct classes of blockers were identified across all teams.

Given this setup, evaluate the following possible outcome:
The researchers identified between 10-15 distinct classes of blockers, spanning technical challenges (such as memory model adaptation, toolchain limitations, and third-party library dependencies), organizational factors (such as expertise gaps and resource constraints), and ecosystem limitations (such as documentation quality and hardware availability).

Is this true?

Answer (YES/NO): NO